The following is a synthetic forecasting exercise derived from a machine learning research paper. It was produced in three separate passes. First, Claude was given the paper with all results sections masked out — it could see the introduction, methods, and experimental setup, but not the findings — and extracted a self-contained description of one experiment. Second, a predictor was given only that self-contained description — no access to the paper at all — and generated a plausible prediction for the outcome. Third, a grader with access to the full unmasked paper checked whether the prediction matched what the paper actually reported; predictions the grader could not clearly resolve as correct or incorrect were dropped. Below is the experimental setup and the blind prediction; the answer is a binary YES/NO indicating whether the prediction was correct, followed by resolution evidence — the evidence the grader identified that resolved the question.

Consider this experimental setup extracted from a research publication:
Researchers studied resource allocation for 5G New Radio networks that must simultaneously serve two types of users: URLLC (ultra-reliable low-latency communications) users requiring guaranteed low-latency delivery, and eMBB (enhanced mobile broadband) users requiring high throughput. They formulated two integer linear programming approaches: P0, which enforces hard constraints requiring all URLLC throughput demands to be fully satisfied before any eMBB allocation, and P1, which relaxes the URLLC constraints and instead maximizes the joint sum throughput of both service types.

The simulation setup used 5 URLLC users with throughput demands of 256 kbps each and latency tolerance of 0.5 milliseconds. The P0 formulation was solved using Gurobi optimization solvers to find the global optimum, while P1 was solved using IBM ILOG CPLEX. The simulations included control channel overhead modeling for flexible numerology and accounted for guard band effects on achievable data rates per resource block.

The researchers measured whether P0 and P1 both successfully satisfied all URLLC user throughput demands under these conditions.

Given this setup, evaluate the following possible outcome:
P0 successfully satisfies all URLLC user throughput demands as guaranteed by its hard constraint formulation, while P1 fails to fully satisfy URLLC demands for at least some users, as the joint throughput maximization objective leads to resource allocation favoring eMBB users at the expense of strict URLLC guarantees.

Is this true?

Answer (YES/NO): YES